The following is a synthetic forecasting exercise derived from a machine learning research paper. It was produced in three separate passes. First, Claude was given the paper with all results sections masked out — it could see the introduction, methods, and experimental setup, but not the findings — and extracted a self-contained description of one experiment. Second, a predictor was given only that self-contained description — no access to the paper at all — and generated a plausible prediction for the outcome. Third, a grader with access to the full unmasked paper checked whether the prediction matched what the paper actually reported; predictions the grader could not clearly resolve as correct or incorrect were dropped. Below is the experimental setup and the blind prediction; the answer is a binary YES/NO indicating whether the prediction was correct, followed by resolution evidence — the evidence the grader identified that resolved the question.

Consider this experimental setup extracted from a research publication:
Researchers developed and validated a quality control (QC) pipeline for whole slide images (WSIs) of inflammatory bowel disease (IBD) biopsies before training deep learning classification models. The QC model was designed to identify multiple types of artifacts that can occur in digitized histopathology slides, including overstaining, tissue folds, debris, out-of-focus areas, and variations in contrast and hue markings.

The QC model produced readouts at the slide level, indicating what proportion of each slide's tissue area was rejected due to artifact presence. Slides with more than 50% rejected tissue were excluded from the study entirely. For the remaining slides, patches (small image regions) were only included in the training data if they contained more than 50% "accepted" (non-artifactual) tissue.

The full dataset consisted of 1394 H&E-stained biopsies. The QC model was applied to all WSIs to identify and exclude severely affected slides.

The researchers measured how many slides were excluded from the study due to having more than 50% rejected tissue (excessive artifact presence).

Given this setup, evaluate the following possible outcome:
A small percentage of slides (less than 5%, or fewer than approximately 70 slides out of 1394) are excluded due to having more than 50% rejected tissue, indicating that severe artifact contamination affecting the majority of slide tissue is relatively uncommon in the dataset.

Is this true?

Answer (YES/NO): YES